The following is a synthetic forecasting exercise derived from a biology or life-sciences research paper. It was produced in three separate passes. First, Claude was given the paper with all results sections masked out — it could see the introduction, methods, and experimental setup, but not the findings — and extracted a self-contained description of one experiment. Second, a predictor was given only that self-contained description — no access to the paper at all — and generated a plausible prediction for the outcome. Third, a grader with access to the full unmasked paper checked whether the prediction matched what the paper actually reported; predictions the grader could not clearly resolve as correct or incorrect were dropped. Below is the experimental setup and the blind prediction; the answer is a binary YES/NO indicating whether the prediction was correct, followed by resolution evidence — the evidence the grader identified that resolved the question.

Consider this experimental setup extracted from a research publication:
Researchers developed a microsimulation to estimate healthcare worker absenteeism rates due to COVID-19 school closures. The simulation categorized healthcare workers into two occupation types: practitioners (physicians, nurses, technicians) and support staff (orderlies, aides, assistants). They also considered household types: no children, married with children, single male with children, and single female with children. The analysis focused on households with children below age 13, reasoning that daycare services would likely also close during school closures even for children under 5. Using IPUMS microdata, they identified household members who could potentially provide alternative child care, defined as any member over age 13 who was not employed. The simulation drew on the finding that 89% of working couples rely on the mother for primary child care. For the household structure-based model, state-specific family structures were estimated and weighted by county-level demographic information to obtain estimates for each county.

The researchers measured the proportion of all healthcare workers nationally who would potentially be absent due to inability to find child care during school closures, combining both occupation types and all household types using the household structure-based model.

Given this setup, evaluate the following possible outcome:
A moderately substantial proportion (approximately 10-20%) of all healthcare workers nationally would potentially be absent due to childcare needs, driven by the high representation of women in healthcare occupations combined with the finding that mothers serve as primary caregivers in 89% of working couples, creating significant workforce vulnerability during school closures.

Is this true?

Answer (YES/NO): NO